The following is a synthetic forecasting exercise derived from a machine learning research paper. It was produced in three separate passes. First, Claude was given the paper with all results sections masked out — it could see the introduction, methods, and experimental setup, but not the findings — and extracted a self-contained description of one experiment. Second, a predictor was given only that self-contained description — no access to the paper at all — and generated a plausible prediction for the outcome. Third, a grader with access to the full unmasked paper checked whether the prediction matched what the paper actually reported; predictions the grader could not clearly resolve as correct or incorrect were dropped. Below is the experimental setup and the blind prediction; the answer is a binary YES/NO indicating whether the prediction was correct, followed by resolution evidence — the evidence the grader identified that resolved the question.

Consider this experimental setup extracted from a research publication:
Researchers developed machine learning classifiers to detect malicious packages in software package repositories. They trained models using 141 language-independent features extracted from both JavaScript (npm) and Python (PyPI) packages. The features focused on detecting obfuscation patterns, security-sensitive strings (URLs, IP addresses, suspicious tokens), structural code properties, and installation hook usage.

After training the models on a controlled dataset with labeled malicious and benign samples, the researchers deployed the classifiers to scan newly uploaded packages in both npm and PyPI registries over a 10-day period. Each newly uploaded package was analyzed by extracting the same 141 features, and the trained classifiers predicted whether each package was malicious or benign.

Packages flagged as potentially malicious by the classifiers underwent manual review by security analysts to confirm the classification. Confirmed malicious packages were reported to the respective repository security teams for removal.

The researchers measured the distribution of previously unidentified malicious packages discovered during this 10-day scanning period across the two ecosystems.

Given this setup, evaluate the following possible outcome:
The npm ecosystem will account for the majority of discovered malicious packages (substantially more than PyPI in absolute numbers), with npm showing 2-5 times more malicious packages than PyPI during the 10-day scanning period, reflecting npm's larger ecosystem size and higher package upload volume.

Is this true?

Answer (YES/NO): NO